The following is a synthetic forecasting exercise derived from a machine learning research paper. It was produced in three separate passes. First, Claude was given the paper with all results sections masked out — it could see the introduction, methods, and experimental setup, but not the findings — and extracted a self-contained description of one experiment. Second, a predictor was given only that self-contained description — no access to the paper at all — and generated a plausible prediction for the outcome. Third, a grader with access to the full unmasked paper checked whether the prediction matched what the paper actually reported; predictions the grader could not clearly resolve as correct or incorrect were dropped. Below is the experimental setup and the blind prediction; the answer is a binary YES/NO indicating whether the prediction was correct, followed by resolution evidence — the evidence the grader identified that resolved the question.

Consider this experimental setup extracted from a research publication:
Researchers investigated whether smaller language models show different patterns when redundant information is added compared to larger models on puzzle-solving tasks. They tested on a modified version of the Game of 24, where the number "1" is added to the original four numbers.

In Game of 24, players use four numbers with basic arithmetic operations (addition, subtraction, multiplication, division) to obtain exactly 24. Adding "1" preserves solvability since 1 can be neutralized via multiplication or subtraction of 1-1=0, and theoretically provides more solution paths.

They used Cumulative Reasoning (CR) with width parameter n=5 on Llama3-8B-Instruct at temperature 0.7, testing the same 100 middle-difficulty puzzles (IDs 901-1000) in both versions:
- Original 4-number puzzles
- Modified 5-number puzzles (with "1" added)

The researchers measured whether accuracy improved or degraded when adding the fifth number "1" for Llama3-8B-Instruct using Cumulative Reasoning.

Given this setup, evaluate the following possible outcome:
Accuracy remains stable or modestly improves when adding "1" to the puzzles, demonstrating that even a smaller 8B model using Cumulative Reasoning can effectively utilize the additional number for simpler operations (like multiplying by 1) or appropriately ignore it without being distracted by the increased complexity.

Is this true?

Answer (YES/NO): YES